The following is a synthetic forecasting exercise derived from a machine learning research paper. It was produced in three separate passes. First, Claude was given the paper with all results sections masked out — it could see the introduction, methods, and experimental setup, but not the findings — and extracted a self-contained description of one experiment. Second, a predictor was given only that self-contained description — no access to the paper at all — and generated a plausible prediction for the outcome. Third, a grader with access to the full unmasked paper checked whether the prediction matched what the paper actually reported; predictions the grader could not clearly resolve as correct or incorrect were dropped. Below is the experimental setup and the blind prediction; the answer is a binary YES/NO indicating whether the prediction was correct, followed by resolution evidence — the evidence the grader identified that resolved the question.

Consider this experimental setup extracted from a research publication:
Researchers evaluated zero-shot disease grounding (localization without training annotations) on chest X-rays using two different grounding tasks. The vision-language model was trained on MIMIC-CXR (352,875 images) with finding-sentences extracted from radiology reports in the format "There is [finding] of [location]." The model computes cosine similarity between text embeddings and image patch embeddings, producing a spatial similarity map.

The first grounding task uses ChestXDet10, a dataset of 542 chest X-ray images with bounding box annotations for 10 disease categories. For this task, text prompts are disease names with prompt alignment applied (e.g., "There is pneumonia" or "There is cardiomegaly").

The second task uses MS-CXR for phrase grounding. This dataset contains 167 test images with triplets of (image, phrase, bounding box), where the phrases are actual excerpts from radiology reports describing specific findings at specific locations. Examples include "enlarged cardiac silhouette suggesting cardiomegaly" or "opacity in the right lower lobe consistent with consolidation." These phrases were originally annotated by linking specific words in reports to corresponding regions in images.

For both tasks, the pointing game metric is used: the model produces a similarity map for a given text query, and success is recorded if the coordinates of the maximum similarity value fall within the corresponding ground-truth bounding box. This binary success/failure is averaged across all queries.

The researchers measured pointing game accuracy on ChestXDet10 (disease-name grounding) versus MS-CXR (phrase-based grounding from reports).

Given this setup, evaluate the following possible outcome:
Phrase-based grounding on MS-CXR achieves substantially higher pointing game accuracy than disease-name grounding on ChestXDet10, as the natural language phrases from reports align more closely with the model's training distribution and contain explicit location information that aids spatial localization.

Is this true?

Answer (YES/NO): YES